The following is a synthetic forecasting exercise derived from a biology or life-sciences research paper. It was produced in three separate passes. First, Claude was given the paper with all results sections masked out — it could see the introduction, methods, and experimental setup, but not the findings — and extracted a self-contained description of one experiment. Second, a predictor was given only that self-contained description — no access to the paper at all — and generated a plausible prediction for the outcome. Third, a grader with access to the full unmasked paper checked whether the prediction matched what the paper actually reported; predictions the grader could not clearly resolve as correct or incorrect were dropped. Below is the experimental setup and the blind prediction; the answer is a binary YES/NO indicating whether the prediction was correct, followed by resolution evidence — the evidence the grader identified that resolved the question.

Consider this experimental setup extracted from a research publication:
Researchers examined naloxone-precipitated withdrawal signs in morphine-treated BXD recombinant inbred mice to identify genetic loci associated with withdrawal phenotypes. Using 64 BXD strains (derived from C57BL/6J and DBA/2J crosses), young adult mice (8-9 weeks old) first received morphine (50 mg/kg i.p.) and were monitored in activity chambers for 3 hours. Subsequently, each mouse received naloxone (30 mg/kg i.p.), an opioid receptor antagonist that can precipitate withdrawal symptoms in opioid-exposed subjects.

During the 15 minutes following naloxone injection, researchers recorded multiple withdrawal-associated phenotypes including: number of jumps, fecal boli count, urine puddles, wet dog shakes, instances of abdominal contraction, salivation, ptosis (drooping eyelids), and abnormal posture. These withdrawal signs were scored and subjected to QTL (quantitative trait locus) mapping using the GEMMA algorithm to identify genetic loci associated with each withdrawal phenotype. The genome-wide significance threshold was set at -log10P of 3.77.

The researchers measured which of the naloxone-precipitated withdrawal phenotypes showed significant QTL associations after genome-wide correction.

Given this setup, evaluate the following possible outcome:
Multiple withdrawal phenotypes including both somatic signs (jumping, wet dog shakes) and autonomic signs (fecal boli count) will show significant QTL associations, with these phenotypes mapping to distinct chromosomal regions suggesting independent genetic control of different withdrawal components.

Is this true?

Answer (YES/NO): NO